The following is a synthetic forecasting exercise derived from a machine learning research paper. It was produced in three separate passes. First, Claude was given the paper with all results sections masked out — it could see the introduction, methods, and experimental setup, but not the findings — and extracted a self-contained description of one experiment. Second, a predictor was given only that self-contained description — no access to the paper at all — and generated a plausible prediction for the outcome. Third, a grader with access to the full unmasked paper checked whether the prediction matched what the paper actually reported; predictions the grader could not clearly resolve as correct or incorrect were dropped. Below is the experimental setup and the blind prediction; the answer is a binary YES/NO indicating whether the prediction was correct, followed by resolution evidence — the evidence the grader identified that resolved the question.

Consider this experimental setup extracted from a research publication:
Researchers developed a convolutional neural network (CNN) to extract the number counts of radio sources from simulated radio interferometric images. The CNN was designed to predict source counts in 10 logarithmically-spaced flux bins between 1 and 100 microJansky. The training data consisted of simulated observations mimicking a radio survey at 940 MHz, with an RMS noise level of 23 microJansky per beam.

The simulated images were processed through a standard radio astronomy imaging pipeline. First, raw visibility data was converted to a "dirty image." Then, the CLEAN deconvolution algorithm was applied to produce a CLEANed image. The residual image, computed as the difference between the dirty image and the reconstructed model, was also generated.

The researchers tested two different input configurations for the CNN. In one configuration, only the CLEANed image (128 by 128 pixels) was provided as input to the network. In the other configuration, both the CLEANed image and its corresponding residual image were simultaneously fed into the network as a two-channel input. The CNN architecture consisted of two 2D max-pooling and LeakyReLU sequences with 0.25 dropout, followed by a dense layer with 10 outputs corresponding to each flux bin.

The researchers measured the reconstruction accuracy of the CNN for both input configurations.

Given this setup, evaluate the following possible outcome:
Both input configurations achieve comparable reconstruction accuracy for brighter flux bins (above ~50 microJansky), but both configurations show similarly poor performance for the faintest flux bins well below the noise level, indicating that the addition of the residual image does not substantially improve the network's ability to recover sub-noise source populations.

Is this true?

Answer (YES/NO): NO